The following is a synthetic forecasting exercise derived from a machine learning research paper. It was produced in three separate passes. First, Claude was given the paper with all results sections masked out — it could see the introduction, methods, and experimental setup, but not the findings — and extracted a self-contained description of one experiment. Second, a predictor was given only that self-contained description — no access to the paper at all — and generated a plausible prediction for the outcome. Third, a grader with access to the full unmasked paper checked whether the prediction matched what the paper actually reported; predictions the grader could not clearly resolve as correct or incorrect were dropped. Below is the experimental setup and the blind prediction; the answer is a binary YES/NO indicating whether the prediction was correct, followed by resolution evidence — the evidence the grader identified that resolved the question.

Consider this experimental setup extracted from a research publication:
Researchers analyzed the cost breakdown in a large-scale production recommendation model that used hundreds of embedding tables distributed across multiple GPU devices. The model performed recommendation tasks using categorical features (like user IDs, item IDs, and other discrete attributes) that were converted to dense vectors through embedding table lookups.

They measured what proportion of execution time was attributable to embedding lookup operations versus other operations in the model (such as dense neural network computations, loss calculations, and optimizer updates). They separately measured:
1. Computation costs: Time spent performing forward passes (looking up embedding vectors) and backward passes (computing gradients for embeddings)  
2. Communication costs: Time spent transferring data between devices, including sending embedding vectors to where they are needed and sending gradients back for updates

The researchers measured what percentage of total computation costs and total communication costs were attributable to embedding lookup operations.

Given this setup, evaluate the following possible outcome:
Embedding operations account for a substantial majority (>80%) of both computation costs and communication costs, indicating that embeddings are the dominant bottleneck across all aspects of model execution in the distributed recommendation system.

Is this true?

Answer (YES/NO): NO